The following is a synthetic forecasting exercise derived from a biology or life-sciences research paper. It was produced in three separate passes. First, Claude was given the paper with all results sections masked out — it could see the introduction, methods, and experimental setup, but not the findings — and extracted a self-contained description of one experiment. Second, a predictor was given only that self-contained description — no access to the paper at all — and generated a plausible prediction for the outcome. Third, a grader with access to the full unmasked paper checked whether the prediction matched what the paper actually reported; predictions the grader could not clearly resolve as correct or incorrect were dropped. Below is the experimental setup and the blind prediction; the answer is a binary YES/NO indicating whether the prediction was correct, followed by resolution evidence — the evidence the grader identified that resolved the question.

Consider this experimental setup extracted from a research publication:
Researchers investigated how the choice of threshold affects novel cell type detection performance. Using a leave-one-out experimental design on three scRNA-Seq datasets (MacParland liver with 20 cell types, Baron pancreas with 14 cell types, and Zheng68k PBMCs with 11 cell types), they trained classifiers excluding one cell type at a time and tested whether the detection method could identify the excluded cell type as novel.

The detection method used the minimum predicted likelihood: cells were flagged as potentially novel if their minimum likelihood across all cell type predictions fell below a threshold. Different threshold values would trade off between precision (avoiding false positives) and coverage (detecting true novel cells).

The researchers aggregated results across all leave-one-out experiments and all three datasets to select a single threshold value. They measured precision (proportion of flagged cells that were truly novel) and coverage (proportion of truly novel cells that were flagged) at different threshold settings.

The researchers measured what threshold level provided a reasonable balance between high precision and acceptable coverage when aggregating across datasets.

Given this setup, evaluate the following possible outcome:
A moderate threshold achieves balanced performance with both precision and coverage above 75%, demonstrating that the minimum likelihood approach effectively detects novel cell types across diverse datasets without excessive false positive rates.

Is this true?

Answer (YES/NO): NO